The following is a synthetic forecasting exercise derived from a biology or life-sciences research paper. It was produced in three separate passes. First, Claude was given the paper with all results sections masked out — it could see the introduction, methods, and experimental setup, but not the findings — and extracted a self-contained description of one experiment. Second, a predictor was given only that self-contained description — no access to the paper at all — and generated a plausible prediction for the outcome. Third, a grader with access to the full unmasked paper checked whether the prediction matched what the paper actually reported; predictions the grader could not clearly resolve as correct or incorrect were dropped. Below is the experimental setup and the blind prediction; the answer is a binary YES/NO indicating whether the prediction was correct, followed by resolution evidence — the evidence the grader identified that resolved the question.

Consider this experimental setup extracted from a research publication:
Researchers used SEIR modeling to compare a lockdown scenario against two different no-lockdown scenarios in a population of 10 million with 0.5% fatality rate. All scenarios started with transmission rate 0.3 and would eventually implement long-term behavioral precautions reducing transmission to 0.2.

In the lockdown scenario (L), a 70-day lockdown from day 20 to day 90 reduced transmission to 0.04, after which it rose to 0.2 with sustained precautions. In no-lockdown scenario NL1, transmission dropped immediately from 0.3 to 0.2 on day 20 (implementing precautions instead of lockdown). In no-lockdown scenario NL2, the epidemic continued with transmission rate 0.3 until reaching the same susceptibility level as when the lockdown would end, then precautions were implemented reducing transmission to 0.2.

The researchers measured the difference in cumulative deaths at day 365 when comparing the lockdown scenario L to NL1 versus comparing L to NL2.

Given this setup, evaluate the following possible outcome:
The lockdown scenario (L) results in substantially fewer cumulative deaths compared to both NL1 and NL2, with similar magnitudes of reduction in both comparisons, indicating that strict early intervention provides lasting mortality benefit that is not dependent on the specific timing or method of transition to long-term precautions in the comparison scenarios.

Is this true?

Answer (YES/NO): NO